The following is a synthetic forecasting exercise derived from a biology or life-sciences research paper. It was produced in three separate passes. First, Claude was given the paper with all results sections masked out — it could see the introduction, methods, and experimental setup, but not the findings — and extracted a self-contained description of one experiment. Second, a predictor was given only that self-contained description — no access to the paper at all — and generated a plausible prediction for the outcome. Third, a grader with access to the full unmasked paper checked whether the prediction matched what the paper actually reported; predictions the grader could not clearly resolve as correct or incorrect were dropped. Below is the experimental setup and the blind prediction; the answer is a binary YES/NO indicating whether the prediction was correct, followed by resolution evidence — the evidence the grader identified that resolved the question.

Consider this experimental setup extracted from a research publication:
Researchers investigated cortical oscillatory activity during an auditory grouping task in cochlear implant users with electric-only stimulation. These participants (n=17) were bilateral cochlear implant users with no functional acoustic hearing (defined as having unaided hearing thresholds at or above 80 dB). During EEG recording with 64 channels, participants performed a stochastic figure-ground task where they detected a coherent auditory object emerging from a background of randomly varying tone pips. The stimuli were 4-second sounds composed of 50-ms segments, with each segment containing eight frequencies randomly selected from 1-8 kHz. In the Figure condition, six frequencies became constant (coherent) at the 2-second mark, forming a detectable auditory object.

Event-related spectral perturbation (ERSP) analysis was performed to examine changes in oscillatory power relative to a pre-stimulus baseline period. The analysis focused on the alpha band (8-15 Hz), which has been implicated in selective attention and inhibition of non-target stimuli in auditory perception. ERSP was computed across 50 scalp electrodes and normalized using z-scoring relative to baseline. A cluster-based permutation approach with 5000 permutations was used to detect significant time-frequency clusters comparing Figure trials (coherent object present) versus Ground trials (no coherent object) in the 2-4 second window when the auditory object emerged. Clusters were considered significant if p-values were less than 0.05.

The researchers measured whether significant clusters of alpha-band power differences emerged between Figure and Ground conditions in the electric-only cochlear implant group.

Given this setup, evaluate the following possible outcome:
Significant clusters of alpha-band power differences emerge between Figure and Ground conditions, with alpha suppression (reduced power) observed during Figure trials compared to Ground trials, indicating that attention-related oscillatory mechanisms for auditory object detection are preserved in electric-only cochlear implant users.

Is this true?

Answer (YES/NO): YES